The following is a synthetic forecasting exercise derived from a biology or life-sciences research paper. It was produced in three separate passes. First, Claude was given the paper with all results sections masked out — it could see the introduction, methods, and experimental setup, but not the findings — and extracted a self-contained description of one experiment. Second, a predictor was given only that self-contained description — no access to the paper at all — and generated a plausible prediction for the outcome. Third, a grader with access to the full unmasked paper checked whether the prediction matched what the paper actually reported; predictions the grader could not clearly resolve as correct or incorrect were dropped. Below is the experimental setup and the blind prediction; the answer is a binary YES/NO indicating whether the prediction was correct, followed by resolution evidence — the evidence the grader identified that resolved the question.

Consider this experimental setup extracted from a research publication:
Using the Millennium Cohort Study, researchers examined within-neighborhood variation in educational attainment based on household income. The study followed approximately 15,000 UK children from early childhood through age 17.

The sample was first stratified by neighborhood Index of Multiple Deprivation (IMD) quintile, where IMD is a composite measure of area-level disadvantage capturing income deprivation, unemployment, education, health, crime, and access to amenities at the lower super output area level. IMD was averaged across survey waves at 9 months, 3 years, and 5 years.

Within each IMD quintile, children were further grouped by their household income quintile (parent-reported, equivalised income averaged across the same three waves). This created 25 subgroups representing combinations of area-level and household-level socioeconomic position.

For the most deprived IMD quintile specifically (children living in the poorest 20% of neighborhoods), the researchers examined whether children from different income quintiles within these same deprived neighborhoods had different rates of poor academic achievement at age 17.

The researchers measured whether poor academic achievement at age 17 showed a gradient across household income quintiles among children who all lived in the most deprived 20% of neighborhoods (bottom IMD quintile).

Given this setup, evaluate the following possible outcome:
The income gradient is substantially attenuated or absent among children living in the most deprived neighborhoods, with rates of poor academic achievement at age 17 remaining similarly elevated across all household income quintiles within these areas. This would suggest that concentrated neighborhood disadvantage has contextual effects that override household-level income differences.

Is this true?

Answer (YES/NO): NO